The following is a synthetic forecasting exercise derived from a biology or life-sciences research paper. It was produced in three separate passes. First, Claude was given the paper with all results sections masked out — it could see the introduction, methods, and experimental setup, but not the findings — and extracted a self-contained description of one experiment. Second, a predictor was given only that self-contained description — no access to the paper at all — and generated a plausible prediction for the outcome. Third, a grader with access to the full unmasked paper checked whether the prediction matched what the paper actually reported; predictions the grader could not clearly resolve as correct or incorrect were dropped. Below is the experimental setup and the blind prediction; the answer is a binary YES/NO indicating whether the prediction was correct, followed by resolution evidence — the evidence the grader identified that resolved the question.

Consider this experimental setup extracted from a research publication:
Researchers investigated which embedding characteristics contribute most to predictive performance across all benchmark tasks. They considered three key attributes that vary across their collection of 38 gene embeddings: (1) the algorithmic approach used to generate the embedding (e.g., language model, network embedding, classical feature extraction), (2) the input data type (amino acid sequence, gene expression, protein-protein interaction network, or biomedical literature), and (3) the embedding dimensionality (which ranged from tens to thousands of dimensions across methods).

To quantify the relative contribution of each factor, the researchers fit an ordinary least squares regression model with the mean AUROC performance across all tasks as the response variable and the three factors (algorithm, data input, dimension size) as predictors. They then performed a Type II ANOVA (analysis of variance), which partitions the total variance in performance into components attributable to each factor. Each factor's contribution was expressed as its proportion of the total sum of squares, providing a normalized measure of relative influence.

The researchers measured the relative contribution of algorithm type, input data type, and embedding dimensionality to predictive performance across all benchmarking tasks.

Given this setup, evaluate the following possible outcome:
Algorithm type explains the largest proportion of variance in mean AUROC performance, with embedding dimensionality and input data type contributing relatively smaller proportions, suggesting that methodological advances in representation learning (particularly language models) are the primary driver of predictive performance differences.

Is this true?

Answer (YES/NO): NO